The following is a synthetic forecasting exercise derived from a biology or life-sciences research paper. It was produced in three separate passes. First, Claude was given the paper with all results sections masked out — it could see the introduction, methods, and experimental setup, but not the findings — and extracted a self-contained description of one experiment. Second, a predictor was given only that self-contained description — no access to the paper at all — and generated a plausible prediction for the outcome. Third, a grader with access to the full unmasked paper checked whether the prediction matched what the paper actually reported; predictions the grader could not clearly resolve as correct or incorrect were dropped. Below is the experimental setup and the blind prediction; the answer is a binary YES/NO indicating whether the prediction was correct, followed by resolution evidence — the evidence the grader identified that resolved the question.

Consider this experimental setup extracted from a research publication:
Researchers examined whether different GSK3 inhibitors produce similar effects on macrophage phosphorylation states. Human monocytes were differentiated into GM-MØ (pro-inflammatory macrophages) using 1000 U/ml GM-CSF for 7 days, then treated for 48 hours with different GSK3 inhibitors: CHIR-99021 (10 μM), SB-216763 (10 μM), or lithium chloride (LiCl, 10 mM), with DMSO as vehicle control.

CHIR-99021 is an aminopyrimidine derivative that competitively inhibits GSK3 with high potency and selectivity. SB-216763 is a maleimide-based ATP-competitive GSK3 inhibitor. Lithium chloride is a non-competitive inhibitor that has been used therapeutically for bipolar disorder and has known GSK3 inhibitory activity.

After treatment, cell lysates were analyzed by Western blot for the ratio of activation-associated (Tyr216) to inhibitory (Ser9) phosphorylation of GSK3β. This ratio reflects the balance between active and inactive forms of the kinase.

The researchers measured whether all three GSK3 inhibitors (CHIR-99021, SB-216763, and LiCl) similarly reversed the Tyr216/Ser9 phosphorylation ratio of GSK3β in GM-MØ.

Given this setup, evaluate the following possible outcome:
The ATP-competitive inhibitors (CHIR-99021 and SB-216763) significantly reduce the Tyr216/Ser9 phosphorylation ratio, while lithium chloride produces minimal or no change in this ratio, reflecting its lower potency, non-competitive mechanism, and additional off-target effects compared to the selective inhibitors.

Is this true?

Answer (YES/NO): NO